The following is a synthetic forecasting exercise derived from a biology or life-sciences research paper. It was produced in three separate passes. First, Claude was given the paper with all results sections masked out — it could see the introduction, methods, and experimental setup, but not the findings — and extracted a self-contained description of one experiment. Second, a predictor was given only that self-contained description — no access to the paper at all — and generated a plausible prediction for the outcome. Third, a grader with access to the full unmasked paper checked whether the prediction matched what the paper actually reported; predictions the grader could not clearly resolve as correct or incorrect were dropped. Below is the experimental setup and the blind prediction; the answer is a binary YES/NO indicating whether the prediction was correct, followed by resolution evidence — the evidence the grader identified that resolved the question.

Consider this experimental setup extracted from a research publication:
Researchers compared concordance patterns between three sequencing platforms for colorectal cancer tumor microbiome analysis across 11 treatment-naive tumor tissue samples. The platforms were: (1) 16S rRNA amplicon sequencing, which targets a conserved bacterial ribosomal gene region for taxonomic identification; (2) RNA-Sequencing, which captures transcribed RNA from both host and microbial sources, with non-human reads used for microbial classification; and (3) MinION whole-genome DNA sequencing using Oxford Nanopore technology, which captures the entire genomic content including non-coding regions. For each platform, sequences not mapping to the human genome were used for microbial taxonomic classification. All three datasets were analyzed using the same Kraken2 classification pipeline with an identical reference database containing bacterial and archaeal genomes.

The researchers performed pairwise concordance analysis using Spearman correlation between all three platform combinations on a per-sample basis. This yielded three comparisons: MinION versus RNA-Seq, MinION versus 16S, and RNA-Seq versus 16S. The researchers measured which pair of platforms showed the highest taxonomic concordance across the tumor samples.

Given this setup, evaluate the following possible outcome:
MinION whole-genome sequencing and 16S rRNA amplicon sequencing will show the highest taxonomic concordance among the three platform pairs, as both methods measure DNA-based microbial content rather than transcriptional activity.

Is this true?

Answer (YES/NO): NO